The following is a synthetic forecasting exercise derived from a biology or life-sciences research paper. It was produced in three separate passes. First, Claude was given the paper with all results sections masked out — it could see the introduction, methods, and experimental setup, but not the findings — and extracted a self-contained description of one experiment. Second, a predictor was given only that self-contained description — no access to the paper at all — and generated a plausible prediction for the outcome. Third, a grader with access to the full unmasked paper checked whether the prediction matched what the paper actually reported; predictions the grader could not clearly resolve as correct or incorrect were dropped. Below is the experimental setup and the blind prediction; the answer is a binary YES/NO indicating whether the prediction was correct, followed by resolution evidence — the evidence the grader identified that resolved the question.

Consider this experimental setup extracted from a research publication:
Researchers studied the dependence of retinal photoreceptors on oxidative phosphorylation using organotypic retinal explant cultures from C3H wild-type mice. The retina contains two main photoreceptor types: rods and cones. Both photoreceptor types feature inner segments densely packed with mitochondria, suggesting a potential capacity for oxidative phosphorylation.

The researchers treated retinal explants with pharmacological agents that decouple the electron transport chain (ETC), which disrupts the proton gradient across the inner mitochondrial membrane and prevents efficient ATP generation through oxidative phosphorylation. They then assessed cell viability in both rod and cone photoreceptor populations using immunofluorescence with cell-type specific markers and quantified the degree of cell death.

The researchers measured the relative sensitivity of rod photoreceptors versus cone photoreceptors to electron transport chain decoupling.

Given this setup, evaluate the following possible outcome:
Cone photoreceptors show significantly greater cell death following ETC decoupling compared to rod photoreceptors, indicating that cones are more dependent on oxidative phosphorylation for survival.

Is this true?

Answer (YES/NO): NO